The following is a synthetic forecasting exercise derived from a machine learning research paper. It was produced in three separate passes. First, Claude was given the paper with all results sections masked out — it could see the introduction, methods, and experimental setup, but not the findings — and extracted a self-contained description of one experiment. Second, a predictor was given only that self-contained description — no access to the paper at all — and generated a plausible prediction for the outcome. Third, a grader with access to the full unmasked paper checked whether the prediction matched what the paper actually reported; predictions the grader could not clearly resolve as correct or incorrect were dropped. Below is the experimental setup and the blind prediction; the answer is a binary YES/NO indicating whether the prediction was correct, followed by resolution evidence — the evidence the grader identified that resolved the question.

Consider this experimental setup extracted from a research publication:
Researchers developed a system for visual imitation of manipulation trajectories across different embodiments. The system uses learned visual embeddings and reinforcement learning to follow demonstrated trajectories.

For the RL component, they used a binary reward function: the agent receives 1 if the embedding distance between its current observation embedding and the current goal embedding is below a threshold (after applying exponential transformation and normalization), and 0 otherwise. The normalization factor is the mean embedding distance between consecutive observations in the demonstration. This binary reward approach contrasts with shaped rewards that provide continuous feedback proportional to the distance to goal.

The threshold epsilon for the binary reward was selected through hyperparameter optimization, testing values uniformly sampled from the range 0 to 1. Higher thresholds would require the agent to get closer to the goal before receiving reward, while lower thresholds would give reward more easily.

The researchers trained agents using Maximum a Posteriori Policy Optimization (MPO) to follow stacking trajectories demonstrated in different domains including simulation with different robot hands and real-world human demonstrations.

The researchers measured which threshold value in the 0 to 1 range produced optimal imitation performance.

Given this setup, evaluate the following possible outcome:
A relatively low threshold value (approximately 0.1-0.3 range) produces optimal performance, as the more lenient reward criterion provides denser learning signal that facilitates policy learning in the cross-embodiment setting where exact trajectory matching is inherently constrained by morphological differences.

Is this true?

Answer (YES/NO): YES